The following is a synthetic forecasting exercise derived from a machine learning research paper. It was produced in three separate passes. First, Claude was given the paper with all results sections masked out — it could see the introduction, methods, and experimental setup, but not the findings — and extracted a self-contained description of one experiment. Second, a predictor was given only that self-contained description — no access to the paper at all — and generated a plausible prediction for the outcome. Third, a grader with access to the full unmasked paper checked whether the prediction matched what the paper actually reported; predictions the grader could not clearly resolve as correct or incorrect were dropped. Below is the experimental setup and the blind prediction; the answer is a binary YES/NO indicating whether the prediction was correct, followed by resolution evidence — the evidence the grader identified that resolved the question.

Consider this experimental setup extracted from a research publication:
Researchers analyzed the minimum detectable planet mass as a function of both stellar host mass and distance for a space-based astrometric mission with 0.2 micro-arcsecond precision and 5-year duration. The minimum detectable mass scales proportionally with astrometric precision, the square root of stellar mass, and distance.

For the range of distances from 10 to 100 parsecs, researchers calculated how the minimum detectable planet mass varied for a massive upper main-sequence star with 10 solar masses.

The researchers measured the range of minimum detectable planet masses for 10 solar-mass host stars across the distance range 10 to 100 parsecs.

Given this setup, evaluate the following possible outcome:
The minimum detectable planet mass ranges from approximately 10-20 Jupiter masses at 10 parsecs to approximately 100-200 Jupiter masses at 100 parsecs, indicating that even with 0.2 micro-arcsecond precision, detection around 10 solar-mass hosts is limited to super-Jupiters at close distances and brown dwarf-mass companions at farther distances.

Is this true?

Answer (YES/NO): NO